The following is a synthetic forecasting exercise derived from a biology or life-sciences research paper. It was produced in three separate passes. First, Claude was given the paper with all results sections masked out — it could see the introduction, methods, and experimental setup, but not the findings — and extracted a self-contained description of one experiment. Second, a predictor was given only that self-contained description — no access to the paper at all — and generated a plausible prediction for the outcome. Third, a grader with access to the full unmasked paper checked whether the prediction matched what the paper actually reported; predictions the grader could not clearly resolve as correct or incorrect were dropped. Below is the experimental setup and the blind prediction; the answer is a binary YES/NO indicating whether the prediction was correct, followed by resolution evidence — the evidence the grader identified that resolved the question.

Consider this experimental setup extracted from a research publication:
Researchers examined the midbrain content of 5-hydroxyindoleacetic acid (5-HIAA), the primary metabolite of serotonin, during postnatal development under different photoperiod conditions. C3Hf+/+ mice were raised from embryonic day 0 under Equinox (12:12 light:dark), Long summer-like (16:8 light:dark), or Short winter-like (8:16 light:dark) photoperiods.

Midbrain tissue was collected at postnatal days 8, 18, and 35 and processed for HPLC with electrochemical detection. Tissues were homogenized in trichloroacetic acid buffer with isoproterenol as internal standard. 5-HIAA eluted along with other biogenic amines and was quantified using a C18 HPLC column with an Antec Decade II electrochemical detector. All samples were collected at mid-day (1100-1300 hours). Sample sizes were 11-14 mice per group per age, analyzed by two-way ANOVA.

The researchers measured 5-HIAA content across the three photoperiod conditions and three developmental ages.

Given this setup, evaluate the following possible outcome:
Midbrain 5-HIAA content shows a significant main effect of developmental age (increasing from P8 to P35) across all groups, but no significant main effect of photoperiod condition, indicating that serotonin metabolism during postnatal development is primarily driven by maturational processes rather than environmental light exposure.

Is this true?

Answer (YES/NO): NO